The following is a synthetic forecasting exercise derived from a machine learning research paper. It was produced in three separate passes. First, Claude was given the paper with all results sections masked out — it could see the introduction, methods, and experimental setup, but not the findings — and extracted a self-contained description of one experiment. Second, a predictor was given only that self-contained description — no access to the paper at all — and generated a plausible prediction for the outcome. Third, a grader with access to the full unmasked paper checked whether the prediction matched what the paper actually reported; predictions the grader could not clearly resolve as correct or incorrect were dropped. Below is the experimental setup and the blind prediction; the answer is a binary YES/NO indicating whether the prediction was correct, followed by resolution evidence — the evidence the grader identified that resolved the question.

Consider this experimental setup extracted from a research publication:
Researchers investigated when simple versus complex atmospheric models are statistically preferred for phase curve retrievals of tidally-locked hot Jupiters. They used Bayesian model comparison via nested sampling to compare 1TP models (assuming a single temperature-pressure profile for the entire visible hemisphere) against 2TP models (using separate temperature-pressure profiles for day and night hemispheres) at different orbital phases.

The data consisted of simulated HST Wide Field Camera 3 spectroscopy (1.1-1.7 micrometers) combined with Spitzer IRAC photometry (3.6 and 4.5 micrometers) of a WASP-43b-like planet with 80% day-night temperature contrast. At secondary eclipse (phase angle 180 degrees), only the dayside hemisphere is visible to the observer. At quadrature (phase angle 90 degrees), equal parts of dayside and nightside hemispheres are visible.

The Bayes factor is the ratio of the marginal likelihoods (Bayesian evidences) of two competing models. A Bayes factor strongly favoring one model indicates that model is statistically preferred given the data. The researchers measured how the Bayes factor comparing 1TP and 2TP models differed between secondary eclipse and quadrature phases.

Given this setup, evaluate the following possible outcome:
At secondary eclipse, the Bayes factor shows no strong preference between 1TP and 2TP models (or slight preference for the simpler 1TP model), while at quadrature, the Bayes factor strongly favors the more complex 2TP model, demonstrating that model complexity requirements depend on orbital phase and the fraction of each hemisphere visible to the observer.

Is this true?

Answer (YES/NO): NO